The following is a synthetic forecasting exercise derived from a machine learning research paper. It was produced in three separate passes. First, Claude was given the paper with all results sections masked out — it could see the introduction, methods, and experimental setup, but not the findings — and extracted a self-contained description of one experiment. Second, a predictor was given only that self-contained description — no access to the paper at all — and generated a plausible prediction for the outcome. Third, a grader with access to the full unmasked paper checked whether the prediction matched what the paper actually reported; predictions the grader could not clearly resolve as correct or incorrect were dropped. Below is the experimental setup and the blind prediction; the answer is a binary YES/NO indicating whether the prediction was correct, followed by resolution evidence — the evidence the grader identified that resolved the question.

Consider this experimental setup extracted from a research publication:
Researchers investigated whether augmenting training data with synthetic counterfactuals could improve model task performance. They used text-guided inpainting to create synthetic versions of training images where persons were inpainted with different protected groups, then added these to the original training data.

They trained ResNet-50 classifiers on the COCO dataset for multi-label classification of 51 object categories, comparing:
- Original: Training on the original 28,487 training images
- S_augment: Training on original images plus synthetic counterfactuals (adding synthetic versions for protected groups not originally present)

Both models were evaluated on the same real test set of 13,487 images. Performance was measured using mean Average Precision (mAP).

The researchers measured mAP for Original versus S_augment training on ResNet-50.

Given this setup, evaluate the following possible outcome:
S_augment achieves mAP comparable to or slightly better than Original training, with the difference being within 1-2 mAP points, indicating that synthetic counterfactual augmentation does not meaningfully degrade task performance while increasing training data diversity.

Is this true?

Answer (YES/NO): YES